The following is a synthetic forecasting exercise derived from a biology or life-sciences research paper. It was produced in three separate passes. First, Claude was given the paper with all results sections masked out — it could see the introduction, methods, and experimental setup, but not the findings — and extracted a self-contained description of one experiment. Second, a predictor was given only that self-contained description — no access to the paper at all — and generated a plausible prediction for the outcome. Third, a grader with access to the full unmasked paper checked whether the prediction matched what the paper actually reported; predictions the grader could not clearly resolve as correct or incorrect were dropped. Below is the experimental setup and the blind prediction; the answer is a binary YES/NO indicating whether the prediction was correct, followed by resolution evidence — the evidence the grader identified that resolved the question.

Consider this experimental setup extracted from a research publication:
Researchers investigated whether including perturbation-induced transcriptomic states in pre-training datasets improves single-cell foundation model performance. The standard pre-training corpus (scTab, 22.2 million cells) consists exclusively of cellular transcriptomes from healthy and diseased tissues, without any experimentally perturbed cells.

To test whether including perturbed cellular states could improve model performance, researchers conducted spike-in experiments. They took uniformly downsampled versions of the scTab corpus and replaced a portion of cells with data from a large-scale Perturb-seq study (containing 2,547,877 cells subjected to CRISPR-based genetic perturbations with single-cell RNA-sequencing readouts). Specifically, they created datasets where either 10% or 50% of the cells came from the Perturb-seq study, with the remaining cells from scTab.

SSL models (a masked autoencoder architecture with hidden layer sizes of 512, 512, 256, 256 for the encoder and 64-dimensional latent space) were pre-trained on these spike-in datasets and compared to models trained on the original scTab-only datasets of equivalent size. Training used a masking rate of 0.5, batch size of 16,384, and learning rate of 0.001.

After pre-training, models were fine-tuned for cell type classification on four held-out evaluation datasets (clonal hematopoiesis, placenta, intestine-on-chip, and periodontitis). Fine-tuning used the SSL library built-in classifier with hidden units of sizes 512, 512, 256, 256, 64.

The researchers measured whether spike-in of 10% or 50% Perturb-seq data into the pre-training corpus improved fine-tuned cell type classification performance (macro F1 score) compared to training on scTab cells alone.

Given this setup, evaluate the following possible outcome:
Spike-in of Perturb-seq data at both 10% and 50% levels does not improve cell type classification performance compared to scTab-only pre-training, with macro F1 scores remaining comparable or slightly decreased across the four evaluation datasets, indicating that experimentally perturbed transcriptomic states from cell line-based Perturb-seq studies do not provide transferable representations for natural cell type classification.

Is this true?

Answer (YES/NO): YES